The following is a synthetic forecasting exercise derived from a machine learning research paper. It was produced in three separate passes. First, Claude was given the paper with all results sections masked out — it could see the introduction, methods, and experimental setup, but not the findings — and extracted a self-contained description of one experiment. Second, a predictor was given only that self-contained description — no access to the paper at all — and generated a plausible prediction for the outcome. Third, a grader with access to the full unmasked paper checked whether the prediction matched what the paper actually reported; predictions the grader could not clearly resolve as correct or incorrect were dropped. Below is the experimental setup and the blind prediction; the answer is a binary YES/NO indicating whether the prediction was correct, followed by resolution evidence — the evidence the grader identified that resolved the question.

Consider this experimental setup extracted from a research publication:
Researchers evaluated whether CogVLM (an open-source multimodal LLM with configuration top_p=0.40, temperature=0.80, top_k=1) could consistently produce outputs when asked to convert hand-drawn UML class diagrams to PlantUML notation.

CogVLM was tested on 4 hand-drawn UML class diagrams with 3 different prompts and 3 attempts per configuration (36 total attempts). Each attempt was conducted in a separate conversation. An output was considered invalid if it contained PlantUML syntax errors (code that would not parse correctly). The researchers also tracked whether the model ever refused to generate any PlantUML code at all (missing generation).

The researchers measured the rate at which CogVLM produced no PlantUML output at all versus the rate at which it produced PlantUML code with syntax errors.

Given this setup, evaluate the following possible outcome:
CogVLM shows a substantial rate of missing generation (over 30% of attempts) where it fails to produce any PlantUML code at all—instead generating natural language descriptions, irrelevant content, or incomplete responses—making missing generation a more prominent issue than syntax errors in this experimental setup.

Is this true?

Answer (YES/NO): NO